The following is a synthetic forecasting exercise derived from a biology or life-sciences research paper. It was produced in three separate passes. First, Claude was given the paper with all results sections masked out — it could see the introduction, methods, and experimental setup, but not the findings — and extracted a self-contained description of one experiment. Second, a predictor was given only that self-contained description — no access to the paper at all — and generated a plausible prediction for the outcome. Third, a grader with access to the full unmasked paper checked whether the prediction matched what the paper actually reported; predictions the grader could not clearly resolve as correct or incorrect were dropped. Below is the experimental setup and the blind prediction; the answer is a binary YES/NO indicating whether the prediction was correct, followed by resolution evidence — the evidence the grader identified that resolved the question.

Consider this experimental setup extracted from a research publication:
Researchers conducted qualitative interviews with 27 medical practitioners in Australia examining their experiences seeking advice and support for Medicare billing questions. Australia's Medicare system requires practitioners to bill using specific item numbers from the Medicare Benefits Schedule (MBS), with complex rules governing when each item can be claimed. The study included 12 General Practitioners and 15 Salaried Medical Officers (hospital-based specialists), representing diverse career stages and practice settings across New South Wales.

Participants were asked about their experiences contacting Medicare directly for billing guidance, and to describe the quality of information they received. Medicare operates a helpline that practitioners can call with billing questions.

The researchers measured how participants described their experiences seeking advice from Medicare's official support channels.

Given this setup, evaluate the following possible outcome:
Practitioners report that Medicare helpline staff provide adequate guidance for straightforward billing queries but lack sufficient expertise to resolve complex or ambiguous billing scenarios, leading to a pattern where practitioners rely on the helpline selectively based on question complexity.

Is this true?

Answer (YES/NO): NO